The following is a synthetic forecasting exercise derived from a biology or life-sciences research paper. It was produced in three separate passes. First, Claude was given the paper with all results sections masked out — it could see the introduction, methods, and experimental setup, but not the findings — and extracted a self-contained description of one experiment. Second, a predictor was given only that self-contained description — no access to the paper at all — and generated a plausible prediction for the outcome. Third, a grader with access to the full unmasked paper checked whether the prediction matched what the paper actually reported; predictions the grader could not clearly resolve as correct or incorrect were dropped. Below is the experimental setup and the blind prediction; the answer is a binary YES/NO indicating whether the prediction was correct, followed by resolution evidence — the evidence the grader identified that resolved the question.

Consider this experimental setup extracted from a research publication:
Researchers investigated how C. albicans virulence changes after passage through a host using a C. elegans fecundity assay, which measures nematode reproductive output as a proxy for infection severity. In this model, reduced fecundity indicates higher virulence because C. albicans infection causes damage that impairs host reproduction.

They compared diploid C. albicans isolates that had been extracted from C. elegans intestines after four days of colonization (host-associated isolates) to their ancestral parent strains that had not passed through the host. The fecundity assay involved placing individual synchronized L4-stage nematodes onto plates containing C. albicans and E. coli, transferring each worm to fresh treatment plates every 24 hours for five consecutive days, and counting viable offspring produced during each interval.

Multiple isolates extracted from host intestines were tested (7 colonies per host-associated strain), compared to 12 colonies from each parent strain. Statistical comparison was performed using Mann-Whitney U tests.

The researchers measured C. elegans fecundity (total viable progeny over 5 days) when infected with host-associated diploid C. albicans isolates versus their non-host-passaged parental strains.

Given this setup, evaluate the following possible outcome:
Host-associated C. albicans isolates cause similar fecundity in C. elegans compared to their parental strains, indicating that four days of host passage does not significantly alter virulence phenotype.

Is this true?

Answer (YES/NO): NO